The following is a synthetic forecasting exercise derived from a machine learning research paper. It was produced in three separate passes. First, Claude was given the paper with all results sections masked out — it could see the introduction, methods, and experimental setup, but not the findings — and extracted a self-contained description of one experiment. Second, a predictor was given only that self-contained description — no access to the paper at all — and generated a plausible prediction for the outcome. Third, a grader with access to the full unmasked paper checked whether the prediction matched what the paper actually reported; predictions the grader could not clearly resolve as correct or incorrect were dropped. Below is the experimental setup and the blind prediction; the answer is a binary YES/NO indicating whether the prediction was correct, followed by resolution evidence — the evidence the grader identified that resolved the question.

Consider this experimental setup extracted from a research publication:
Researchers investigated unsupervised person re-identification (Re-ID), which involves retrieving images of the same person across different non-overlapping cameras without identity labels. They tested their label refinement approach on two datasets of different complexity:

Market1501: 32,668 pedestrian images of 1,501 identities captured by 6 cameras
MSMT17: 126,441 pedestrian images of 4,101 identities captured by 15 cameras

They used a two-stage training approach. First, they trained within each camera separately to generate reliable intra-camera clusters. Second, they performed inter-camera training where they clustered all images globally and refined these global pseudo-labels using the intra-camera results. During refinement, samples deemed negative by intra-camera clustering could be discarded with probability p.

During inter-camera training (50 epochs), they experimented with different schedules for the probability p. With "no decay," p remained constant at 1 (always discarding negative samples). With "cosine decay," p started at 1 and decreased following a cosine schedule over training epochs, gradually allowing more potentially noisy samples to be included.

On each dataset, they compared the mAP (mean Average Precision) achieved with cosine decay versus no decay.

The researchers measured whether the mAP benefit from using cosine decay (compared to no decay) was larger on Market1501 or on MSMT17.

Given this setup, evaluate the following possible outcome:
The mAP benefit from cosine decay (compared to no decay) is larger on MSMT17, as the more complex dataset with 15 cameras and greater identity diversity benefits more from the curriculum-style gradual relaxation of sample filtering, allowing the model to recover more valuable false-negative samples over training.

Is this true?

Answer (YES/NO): YES